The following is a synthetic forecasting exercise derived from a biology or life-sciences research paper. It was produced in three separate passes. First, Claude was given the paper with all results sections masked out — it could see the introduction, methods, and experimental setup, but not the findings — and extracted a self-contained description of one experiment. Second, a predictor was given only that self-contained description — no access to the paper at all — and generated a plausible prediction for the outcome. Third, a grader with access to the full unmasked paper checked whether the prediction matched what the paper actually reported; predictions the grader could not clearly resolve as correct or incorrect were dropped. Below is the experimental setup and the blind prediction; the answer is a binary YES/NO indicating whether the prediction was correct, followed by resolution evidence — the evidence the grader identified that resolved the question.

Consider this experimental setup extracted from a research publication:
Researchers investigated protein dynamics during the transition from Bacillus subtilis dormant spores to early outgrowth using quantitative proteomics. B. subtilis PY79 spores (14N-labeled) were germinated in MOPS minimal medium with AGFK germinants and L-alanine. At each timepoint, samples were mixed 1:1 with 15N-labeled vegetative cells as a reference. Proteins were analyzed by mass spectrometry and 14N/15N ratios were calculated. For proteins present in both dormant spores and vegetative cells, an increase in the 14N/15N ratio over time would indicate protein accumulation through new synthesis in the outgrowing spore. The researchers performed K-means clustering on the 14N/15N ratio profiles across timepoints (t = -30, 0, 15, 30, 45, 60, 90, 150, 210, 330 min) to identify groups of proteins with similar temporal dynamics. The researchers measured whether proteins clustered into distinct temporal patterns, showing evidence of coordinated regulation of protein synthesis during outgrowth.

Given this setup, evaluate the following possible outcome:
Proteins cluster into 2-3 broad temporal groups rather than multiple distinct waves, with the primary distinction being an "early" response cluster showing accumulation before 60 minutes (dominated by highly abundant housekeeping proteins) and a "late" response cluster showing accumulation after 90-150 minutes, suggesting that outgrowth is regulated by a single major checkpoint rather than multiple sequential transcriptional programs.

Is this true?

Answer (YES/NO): NO